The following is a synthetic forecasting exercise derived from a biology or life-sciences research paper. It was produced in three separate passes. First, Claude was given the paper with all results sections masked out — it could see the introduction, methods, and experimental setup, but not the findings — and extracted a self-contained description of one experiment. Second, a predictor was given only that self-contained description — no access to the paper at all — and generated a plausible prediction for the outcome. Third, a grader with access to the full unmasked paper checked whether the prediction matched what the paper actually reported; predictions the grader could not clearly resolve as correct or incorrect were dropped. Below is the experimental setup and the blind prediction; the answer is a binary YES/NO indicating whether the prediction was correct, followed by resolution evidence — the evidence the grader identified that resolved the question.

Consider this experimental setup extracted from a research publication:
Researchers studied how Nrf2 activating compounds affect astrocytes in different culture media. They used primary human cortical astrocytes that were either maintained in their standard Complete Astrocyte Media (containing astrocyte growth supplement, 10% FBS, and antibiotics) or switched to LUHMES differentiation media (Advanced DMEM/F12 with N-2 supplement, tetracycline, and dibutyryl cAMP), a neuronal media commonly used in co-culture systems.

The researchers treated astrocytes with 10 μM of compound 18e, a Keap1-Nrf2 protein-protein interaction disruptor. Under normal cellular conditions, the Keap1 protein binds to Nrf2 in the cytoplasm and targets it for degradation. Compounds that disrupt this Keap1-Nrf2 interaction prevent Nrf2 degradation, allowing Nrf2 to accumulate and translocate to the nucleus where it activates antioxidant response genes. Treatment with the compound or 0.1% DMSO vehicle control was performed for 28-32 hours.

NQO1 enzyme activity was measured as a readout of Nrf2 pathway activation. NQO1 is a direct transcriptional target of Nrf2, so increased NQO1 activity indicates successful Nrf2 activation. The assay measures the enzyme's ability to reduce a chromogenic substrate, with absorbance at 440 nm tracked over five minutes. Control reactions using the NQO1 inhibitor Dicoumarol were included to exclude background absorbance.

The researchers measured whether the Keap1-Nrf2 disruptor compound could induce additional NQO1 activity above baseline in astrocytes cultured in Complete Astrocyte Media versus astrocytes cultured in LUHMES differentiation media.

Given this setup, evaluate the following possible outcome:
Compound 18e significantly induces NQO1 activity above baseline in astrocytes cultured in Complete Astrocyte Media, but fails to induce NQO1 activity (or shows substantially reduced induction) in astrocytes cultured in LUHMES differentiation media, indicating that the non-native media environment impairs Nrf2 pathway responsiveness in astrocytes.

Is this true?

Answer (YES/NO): YES